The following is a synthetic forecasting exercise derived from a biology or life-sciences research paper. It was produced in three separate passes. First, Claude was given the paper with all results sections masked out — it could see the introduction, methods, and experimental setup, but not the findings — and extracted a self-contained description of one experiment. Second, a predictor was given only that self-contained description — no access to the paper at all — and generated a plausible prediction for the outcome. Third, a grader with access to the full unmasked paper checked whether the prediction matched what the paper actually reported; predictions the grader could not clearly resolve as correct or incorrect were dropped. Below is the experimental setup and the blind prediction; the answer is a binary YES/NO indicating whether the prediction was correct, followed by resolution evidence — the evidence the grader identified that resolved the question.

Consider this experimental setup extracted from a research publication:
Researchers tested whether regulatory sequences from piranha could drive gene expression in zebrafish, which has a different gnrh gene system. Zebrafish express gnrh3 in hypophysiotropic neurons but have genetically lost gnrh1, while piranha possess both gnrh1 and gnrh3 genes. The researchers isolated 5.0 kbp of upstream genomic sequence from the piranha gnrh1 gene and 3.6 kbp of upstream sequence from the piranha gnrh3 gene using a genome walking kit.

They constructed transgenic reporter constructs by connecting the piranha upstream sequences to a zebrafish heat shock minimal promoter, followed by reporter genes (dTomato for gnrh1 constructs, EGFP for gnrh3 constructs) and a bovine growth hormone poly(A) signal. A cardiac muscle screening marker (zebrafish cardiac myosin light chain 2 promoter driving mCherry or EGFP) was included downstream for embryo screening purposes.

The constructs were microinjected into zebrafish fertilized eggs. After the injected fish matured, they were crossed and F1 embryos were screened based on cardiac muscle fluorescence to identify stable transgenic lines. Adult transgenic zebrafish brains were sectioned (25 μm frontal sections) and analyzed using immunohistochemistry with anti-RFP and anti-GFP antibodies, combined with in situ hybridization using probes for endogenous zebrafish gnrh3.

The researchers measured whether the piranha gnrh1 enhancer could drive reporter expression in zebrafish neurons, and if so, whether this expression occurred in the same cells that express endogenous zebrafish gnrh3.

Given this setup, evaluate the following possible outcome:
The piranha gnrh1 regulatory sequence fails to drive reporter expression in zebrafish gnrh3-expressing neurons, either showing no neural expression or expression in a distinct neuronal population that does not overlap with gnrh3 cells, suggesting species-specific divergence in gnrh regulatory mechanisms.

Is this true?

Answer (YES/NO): NO